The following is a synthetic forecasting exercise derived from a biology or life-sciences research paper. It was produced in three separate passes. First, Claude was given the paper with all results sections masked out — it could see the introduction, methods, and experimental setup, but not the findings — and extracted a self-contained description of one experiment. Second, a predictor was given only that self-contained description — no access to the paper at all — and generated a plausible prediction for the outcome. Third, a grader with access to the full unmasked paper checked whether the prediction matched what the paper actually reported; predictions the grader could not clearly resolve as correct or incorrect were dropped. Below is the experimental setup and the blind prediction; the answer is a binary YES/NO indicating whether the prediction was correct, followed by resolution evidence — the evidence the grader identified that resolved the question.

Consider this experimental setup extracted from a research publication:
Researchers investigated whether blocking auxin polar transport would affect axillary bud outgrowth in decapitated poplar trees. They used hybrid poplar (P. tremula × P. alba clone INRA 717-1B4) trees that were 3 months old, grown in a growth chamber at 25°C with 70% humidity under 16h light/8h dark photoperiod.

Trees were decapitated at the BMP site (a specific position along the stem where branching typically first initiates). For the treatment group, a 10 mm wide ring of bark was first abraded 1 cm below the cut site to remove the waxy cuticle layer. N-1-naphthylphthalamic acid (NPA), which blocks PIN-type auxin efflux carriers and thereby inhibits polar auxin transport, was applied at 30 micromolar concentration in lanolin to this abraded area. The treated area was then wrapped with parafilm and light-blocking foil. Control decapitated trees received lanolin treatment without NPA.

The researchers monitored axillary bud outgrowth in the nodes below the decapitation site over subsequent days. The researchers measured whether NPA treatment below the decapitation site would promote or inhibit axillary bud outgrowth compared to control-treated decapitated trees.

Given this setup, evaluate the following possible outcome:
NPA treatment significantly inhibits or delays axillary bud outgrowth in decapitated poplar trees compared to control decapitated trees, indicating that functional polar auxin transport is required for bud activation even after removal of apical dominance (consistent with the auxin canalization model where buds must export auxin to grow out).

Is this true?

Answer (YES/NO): NO